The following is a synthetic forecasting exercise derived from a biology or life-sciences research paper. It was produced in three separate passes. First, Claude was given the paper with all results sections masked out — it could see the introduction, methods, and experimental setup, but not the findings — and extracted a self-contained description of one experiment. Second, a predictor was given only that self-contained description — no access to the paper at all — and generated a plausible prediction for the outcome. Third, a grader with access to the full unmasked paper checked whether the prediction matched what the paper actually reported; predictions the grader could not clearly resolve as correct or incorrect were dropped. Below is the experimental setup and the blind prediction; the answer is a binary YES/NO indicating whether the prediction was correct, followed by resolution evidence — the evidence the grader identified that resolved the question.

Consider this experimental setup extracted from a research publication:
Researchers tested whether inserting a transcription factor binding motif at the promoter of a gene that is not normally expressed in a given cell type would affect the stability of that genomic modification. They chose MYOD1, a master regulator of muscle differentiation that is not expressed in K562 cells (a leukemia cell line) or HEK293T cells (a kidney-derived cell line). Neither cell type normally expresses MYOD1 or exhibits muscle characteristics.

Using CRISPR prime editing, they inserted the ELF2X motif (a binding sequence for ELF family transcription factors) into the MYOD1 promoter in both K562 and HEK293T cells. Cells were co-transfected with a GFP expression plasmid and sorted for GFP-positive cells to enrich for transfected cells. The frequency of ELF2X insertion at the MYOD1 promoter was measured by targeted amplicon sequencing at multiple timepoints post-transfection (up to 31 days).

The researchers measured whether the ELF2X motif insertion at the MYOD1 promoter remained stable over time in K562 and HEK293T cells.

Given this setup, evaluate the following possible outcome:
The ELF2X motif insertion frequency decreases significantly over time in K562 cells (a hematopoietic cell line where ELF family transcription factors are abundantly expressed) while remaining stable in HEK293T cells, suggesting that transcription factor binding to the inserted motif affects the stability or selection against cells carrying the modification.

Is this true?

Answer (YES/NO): NO